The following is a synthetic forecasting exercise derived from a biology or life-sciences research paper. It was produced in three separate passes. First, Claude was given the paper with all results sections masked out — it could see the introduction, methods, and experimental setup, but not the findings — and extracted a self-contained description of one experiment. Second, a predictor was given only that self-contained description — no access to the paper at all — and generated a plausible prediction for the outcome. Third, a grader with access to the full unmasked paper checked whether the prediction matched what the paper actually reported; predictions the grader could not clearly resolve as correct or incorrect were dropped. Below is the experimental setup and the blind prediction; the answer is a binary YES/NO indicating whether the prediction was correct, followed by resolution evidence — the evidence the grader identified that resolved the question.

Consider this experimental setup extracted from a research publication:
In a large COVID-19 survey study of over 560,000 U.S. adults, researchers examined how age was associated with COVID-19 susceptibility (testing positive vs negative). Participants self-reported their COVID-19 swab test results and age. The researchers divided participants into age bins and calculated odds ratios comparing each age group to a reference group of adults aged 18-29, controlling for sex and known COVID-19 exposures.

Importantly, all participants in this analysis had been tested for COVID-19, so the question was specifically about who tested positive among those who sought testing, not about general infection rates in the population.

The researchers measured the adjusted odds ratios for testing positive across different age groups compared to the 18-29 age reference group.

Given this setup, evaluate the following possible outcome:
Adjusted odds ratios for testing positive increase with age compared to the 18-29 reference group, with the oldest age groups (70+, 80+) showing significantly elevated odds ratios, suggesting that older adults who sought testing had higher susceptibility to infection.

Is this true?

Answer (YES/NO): NO